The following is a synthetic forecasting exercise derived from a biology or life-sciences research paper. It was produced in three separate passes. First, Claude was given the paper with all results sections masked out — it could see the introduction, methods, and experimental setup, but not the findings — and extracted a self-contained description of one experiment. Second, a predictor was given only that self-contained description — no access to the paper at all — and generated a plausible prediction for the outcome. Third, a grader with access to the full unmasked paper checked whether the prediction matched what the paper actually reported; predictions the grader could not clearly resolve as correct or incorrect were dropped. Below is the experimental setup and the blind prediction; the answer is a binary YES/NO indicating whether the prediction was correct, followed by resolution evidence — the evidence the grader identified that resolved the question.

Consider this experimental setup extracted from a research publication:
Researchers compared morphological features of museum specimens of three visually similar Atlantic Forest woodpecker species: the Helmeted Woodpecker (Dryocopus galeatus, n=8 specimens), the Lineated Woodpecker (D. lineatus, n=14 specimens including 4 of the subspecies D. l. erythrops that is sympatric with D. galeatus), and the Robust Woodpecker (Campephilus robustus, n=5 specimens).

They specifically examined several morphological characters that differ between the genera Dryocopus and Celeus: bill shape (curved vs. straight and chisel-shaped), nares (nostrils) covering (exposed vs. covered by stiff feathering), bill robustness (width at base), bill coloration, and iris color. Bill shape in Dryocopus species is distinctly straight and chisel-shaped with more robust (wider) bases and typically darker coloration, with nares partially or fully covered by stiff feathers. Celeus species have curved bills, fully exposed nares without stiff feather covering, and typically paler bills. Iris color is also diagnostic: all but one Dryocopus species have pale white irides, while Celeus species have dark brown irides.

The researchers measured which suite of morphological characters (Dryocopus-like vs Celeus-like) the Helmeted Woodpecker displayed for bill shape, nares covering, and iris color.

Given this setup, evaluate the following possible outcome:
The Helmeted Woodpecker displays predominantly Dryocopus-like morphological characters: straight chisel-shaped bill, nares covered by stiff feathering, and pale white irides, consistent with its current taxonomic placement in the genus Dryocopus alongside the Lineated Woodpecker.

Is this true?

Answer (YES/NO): NO